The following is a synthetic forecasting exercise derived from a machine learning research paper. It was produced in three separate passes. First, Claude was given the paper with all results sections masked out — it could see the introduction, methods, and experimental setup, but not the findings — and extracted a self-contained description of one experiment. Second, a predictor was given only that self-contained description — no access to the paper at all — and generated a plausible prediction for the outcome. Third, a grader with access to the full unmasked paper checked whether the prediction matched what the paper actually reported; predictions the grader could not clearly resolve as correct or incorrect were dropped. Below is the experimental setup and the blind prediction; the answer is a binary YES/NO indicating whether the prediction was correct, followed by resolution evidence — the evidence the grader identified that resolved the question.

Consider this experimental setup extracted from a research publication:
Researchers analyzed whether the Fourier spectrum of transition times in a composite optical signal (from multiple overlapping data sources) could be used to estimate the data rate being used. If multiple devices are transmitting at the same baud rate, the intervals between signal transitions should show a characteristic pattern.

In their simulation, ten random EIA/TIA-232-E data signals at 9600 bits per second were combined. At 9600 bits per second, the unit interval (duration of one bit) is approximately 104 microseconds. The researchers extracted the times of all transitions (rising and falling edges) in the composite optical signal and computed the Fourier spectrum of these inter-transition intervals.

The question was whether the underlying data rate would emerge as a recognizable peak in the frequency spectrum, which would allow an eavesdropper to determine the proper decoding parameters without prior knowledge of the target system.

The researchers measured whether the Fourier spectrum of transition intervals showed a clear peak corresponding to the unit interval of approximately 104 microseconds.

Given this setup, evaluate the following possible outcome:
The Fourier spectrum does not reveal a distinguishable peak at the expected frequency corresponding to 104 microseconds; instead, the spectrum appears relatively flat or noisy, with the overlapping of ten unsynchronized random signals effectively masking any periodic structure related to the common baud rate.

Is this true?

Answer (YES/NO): NO